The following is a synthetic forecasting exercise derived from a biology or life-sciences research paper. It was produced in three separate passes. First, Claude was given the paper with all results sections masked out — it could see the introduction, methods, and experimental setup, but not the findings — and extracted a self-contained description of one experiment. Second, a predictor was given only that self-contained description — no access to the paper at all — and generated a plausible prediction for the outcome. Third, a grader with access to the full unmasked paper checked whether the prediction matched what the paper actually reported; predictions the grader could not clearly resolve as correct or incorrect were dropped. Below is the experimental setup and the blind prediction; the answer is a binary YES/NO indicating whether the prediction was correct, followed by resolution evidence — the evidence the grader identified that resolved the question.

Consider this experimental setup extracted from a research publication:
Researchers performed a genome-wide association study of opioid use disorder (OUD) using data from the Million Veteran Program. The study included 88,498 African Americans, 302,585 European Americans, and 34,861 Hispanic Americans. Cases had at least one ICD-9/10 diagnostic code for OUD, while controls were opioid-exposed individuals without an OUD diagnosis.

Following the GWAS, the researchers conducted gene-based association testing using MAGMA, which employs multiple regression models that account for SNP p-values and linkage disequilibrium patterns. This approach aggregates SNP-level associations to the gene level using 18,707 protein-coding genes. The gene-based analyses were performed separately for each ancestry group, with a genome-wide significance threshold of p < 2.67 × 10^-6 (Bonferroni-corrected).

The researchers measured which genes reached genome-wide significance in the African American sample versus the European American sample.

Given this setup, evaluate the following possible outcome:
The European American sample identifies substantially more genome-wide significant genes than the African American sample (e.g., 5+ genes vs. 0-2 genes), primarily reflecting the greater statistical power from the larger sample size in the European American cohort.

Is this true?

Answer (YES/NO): NO